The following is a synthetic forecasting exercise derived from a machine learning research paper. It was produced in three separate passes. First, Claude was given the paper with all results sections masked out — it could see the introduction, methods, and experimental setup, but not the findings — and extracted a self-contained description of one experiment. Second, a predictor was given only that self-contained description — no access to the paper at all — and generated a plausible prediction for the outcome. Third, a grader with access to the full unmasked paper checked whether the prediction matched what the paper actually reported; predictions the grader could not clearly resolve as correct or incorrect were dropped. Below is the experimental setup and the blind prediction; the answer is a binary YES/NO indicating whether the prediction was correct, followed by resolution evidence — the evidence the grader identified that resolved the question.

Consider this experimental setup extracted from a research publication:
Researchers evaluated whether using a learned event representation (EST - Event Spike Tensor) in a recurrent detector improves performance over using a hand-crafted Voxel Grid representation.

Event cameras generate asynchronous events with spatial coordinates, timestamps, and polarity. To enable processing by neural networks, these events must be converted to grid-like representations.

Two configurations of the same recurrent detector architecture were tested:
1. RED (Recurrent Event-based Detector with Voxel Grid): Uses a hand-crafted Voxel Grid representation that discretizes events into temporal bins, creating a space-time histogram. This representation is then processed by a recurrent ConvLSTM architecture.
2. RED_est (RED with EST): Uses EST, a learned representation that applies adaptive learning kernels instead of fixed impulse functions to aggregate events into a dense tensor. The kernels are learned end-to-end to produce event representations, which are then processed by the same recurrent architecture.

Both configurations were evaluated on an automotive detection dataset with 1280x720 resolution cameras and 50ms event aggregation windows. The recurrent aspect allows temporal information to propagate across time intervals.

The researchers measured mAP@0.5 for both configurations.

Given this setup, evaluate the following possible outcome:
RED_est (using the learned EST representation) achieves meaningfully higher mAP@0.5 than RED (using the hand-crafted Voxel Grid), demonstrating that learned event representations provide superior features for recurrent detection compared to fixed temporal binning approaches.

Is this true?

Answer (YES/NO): NO